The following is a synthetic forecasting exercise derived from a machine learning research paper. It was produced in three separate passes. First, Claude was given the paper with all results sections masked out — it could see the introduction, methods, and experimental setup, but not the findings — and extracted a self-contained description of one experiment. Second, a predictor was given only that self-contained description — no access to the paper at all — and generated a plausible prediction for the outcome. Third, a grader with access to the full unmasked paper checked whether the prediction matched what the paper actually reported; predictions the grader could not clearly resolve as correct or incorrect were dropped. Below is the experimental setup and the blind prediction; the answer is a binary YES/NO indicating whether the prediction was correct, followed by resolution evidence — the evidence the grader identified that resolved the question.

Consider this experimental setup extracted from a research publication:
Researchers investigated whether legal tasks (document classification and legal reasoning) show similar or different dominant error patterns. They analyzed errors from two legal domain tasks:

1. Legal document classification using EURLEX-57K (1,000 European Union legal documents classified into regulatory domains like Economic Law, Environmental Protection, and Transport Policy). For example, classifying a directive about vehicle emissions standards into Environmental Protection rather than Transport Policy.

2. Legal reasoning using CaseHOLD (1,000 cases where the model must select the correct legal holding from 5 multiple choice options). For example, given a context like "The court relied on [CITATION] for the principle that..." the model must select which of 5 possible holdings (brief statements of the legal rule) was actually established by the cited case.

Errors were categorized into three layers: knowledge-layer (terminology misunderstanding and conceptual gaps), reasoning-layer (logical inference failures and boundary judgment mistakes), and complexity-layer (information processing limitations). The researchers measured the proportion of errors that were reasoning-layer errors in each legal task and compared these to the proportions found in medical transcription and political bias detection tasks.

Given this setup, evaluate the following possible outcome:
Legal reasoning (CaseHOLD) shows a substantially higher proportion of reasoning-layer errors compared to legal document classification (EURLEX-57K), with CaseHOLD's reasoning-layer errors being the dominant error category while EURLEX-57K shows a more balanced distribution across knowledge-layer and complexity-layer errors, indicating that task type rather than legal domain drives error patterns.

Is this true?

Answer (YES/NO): NO